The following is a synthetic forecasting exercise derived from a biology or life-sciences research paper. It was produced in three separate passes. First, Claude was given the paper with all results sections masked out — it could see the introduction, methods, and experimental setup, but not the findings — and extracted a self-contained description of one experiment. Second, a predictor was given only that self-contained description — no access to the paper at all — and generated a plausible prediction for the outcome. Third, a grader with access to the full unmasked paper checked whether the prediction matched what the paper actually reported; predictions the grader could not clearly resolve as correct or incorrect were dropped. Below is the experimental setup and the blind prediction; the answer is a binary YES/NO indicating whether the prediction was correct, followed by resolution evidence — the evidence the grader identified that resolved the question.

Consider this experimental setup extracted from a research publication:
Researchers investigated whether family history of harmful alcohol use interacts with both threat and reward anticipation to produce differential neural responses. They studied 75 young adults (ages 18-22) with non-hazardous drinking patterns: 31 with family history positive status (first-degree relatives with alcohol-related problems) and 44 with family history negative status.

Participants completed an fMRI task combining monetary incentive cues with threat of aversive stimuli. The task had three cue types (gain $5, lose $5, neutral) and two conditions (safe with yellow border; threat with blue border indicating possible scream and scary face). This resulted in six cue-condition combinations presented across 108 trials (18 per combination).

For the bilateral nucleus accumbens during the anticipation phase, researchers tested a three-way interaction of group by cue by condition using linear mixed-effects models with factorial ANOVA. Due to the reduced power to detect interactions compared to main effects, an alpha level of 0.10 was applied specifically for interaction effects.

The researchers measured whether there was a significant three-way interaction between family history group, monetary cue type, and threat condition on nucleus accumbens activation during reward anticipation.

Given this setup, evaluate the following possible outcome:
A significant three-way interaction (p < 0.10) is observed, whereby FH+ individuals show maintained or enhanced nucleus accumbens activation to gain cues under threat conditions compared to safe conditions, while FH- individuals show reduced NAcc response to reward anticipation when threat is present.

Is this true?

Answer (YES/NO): NO